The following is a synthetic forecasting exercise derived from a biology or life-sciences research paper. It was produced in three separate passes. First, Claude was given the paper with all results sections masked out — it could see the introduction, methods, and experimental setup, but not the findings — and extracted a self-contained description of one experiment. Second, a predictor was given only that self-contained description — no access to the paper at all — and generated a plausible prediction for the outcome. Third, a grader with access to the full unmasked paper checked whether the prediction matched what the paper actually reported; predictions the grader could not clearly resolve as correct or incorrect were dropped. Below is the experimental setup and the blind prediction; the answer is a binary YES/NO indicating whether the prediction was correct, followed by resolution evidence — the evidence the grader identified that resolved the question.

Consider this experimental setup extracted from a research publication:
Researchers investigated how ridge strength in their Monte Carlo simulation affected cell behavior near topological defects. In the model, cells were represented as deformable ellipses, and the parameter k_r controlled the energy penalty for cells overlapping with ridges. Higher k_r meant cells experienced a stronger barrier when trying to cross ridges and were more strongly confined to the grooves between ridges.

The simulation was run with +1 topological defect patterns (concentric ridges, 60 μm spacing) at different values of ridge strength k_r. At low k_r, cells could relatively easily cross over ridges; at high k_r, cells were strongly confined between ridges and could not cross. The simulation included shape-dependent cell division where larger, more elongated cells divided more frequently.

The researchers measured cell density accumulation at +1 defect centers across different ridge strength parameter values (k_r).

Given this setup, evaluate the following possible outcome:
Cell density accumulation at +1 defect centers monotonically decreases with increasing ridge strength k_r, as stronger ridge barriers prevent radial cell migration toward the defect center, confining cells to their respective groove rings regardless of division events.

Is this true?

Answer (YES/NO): NO